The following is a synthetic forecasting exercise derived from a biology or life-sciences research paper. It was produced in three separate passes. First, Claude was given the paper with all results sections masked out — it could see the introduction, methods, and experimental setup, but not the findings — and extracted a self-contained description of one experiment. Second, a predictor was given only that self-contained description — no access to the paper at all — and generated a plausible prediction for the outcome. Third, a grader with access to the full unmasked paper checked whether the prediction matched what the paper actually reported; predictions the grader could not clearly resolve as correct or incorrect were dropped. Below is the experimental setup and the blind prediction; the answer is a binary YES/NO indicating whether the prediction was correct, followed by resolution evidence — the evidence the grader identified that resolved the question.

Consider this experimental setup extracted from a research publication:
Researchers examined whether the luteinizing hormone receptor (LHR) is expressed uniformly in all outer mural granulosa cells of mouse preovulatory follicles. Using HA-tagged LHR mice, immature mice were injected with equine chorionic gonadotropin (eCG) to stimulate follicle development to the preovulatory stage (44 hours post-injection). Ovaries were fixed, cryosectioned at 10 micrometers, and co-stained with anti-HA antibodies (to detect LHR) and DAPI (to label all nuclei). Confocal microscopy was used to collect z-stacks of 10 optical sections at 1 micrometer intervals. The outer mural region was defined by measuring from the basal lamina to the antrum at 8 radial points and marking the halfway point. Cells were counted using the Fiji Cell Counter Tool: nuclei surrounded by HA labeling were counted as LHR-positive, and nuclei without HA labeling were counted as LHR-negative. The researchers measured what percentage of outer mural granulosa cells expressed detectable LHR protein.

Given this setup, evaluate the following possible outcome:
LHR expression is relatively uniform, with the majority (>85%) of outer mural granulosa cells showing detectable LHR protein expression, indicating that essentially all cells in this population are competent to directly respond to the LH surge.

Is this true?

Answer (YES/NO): NO